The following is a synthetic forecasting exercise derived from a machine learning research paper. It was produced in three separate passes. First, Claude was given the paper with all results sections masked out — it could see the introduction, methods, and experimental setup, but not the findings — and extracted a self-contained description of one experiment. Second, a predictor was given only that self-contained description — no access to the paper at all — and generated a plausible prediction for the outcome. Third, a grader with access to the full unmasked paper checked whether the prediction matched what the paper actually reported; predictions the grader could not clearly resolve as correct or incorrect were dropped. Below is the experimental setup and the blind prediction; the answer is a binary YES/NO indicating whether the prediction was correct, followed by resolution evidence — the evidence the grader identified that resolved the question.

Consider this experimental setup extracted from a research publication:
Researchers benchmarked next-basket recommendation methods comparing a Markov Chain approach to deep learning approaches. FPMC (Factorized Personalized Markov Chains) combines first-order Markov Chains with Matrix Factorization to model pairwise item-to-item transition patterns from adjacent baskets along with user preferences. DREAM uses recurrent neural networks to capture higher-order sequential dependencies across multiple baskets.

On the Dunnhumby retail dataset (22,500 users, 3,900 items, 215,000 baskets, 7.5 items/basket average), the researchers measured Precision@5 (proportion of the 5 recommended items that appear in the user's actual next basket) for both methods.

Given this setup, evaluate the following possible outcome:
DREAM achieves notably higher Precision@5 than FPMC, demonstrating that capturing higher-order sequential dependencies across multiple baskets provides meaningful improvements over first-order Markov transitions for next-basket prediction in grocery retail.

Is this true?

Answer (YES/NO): NO